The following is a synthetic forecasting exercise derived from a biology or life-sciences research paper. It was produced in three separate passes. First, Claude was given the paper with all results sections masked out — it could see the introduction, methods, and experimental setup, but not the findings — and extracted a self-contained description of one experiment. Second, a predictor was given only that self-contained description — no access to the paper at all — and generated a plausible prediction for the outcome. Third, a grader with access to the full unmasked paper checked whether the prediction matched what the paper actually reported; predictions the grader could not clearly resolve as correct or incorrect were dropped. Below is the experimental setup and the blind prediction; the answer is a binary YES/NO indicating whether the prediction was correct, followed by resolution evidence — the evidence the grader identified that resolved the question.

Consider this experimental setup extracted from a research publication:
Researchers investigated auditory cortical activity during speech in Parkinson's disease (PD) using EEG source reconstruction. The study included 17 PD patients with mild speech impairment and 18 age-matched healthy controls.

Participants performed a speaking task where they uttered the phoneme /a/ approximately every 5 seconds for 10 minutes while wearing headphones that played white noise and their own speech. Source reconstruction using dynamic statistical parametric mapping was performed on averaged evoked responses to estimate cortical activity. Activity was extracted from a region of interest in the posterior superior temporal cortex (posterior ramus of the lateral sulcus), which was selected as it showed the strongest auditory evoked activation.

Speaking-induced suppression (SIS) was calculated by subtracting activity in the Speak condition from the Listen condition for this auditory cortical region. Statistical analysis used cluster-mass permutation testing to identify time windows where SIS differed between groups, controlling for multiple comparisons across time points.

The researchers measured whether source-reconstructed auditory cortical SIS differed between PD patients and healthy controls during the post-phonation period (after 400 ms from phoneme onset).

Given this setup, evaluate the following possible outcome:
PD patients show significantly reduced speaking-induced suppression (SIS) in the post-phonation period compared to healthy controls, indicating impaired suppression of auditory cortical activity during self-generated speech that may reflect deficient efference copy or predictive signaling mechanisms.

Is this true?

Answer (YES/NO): YES